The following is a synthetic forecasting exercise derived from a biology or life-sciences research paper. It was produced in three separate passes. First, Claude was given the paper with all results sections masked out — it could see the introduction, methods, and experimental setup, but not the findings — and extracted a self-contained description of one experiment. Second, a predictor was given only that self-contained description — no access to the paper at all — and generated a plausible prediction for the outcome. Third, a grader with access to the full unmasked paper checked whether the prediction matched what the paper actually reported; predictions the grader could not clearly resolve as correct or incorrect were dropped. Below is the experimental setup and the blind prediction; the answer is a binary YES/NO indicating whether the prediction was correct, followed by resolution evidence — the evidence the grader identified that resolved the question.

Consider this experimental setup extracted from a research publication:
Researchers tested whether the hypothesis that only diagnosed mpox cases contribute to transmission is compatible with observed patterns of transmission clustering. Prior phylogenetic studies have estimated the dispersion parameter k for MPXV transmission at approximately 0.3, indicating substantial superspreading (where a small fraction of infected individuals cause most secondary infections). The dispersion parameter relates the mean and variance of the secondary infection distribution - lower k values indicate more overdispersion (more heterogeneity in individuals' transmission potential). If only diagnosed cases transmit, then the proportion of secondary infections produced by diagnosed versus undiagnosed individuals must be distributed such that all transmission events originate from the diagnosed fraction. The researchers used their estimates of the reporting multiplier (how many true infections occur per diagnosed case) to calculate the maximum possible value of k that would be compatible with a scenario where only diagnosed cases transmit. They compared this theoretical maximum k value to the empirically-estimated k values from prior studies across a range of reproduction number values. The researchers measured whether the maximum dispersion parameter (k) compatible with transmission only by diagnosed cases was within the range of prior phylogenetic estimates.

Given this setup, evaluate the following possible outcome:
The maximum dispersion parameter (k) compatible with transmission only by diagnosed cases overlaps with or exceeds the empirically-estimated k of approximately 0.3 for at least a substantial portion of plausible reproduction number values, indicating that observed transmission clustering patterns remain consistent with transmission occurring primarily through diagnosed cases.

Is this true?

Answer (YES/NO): NO